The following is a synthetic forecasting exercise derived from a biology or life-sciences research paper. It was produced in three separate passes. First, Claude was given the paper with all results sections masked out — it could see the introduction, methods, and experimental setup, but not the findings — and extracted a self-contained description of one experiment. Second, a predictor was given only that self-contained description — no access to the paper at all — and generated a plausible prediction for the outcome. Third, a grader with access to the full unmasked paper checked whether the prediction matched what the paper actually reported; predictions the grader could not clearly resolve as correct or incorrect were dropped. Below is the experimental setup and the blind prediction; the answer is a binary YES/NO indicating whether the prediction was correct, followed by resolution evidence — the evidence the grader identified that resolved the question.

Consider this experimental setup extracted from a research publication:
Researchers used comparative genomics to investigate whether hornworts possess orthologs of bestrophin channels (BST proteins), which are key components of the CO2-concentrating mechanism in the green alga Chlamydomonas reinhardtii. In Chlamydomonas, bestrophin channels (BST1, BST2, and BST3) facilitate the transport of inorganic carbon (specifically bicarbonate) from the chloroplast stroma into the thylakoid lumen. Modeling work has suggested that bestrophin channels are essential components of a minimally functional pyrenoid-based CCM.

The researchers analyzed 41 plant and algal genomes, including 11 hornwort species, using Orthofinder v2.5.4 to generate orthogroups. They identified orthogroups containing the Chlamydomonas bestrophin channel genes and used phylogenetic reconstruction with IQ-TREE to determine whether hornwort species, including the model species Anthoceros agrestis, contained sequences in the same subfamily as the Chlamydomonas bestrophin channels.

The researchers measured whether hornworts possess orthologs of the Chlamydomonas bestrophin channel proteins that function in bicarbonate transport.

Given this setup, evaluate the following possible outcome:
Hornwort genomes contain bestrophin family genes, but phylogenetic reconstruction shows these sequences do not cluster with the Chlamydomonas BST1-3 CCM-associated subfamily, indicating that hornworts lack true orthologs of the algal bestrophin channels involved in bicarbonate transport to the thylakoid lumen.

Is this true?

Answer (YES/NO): NO